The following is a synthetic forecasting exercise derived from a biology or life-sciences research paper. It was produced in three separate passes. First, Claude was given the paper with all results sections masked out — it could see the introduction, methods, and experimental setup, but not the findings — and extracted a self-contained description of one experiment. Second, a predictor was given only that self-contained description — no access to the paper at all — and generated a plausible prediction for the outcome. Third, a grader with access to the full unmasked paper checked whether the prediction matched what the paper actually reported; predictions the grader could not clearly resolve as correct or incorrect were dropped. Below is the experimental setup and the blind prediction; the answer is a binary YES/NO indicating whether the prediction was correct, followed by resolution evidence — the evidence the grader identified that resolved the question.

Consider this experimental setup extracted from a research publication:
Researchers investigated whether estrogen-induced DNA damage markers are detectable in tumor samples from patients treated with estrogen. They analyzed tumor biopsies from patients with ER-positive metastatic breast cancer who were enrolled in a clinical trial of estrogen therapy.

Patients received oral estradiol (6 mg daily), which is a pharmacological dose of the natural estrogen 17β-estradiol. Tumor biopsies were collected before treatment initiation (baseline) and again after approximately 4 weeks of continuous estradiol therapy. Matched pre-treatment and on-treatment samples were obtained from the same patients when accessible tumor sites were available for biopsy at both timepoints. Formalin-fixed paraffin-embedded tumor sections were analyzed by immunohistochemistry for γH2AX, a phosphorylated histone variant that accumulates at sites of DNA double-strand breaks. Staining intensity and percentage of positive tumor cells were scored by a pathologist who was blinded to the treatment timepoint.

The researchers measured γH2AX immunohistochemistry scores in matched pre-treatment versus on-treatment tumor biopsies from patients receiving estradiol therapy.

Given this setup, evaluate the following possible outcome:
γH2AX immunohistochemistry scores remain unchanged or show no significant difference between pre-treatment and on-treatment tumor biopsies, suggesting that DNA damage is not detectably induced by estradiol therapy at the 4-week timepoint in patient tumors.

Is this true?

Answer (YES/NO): NO